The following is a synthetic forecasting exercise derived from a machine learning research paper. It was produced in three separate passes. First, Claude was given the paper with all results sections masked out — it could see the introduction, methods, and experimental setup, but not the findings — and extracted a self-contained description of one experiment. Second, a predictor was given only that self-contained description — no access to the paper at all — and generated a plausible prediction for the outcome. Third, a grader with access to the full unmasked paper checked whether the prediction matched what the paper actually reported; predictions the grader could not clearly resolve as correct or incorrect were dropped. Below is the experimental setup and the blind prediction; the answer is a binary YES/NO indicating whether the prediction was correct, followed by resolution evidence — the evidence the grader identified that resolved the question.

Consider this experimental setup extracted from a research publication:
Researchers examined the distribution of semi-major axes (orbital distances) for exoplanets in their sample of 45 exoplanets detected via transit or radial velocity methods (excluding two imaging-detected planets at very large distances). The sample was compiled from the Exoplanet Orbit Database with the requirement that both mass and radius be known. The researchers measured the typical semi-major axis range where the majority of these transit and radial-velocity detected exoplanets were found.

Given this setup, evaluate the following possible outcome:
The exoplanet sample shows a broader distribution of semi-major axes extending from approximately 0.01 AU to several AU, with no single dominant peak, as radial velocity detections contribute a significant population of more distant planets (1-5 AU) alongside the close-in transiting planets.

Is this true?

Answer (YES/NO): NO